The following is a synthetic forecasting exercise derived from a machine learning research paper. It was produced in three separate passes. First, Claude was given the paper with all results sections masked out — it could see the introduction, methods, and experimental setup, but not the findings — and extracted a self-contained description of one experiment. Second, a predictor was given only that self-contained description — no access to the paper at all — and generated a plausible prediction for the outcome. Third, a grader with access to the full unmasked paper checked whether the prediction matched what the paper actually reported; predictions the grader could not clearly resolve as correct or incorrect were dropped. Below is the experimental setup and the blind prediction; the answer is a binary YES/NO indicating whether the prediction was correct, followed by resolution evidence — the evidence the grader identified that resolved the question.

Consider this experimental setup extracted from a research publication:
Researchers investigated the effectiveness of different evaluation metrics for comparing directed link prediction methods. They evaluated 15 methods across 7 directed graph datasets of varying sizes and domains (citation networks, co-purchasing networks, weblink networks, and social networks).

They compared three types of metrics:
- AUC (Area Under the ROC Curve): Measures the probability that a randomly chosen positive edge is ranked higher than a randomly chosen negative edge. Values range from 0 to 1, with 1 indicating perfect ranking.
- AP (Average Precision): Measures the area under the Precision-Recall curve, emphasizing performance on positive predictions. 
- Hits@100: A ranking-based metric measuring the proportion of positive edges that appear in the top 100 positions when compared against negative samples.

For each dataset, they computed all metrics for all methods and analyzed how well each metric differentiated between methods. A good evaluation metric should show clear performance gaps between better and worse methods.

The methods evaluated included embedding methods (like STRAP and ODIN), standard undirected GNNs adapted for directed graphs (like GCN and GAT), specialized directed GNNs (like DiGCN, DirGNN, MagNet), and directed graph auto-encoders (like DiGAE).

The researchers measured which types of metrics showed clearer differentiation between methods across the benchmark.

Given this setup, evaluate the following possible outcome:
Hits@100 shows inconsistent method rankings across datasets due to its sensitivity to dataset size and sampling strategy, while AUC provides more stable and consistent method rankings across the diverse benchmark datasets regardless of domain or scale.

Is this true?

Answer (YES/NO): NO